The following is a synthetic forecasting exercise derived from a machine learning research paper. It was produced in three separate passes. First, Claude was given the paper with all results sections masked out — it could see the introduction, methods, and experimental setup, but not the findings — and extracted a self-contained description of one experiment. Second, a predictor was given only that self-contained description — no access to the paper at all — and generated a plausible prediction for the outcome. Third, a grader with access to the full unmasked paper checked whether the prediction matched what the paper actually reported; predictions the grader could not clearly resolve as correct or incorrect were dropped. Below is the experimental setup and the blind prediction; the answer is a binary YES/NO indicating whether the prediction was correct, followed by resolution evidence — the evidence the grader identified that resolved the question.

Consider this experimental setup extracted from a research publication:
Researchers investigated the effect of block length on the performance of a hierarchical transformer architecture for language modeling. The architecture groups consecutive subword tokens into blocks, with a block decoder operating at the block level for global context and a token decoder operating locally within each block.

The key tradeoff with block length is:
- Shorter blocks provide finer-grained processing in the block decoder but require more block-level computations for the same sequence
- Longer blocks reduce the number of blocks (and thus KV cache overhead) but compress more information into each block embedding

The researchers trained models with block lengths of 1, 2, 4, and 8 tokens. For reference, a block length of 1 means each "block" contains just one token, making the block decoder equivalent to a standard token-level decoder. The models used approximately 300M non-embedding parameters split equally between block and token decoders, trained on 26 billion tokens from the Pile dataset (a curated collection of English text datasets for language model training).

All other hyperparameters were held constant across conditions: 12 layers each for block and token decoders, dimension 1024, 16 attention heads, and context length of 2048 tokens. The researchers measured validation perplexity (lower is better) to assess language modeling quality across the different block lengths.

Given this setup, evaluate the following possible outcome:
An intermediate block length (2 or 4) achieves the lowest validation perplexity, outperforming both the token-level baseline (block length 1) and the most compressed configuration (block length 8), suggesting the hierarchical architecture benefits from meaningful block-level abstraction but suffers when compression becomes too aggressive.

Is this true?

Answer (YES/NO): NO